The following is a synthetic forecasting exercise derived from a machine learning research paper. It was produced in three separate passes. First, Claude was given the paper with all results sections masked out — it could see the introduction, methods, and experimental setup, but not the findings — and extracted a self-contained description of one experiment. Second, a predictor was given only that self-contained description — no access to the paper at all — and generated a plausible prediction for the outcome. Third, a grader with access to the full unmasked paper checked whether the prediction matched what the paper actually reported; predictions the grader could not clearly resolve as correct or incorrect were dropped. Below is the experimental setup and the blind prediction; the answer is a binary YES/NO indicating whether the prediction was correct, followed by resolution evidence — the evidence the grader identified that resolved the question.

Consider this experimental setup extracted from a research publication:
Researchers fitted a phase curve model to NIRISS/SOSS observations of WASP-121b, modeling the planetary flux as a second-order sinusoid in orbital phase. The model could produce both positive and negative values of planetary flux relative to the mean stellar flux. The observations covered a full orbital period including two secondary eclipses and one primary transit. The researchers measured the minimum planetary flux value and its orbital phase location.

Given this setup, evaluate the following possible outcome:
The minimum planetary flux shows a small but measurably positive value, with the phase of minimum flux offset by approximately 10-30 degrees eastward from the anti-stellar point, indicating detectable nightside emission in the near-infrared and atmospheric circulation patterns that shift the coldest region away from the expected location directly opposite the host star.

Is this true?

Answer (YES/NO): NO